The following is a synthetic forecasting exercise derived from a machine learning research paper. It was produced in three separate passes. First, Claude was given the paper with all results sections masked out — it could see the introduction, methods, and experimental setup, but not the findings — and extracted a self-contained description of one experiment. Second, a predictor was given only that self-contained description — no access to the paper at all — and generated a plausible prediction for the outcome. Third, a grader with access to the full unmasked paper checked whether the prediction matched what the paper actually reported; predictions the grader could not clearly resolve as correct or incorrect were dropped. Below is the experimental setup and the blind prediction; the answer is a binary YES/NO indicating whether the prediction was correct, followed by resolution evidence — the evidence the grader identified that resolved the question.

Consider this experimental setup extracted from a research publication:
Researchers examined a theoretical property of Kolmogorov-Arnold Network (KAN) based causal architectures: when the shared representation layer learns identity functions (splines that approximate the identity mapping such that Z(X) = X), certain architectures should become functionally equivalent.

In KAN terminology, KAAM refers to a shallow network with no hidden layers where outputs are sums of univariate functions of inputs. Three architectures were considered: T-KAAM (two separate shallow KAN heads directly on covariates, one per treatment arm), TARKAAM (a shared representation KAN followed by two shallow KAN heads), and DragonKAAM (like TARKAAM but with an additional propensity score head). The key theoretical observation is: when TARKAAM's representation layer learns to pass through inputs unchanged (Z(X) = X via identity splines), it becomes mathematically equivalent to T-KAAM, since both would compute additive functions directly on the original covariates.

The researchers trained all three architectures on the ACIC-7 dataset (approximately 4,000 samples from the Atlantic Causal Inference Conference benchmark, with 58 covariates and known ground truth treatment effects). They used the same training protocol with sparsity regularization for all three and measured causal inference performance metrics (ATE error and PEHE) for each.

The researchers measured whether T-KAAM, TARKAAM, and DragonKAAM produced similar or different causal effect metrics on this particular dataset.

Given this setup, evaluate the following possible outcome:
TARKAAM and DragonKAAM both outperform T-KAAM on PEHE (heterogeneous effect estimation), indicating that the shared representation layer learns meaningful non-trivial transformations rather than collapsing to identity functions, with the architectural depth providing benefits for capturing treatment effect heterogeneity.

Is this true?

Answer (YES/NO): NO